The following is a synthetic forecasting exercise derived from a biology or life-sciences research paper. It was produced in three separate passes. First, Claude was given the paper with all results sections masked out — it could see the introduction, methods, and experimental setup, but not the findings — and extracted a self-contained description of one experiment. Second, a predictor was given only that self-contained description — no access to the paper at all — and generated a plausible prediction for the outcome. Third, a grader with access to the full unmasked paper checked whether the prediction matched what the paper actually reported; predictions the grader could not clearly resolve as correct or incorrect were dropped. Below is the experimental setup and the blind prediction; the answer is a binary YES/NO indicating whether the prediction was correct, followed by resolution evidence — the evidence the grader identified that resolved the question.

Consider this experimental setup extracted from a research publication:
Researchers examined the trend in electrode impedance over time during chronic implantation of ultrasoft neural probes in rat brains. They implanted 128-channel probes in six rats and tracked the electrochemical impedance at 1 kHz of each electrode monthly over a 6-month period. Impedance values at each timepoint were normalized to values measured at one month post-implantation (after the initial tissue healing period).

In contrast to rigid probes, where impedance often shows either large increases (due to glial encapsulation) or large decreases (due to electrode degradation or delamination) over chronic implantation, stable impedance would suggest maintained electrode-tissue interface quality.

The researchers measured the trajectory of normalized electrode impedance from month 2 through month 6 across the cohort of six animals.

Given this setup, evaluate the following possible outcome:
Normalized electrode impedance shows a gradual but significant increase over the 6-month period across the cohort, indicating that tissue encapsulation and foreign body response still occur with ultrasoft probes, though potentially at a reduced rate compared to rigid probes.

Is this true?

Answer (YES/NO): NO